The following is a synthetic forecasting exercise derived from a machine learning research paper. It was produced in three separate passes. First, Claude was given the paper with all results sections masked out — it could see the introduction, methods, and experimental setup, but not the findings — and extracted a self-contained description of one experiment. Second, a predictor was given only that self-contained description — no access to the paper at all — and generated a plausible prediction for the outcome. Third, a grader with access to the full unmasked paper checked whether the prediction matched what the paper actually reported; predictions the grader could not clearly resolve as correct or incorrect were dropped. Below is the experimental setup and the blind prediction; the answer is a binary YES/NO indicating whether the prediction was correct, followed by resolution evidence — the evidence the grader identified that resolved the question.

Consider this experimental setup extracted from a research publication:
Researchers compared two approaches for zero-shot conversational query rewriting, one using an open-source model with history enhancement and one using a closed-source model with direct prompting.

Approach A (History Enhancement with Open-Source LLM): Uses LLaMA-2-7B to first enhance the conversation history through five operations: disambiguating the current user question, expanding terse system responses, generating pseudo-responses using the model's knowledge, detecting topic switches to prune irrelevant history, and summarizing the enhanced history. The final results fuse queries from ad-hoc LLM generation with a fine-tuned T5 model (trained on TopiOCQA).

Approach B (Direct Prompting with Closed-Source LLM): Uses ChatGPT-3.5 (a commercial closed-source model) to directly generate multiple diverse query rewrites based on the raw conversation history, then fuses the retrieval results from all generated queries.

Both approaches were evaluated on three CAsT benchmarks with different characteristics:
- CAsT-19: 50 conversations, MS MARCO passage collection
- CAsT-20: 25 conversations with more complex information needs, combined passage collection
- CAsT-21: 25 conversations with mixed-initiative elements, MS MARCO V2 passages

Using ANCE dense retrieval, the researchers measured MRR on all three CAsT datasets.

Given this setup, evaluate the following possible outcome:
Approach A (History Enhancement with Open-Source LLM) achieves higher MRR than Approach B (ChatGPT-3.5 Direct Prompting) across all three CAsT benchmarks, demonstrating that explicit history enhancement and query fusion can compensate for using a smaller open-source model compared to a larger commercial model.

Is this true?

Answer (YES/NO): NO